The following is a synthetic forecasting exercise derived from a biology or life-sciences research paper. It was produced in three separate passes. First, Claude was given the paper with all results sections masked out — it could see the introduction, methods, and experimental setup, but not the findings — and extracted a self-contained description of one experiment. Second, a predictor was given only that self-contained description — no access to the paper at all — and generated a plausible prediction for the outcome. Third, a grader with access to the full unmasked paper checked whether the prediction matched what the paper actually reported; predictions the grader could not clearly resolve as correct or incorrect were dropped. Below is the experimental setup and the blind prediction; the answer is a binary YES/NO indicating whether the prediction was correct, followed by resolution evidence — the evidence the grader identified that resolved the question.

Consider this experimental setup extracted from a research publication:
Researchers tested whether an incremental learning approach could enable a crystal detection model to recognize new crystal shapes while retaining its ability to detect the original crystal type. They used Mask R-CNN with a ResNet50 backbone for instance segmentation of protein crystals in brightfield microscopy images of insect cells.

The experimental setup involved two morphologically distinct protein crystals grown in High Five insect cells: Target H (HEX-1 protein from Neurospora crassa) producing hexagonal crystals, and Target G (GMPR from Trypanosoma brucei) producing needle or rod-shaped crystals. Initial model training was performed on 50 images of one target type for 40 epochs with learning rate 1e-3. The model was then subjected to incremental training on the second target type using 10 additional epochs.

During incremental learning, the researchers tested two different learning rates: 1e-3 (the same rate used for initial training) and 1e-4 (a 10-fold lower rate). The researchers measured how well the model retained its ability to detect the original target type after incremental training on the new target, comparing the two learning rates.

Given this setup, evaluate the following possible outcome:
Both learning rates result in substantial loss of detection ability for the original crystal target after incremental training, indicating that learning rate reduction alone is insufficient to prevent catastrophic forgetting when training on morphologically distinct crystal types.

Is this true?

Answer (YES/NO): NO